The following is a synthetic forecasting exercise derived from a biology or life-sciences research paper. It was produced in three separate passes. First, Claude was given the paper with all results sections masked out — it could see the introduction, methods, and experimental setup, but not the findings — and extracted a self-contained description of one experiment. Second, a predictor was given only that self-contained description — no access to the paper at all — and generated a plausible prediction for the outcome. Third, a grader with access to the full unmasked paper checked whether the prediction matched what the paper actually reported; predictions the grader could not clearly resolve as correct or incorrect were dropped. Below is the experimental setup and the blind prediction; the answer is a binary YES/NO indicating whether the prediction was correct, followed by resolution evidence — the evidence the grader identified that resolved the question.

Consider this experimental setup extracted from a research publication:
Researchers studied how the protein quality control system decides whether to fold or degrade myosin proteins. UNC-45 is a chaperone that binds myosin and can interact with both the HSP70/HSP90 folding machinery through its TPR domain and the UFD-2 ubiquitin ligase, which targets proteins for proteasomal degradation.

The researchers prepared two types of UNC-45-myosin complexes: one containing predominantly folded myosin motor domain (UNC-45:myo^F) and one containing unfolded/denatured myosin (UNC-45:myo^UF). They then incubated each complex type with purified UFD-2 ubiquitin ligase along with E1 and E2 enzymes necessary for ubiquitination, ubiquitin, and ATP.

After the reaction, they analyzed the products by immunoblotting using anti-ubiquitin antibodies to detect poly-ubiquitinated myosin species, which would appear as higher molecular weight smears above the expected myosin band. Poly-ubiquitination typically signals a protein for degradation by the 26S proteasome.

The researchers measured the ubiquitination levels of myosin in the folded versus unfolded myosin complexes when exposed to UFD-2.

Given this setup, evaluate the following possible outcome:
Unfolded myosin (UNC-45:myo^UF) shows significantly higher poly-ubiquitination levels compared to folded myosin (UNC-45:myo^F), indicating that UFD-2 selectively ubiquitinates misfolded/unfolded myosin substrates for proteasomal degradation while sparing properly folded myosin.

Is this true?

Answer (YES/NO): YES